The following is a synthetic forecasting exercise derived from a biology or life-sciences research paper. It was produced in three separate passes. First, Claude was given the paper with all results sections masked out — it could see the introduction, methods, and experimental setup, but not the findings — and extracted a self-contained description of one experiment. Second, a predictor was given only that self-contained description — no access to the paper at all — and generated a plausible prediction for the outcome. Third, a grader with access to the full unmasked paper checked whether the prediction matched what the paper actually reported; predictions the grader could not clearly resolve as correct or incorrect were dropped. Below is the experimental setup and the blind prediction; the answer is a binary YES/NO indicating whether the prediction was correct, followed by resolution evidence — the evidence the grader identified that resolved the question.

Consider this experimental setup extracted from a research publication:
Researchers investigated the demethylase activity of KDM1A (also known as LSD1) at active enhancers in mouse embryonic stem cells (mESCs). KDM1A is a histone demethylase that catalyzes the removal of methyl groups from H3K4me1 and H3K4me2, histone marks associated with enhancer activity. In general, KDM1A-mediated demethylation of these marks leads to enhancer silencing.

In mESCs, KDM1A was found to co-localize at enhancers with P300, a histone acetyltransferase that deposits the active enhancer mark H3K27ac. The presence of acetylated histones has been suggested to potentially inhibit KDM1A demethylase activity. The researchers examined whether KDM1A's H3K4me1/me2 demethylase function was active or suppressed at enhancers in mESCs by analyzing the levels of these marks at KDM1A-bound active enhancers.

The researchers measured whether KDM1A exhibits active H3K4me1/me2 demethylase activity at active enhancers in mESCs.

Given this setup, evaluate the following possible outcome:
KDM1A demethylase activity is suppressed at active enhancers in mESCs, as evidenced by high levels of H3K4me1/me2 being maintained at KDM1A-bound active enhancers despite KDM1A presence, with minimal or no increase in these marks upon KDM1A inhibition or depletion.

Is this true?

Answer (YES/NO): NO